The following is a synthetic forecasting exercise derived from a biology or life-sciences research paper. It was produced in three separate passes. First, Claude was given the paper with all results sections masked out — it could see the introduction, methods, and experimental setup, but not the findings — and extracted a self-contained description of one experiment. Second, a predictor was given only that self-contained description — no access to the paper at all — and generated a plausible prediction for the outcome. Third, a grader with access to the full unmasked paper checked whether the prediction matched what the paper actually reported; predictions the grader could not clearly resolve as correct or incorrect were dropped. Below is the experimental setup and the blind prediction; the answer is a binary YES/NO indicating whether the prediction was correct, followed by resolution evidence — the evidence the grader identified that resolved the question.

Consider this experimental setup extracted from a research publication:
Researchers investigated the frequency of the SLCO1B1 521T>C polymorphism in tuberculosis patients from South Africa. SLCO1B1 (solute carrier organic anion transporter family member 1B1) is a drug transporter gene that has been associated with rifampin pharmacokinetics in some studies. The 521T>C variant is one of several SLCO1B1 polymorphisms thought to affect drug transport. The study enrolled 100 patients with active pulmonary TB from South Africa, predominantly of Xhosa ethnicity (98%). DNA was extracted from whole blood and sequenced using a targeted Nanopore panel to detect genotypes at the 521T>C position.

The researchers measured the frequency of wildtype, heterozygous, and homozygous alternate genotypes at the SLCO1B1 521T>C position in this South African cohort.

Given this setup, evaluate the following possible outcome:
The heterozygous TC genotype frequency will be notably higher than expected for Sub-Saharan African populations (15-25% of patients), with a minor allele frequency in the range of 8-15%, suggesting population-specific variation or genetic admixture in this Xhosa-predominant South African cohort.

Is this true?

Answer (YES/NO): NO